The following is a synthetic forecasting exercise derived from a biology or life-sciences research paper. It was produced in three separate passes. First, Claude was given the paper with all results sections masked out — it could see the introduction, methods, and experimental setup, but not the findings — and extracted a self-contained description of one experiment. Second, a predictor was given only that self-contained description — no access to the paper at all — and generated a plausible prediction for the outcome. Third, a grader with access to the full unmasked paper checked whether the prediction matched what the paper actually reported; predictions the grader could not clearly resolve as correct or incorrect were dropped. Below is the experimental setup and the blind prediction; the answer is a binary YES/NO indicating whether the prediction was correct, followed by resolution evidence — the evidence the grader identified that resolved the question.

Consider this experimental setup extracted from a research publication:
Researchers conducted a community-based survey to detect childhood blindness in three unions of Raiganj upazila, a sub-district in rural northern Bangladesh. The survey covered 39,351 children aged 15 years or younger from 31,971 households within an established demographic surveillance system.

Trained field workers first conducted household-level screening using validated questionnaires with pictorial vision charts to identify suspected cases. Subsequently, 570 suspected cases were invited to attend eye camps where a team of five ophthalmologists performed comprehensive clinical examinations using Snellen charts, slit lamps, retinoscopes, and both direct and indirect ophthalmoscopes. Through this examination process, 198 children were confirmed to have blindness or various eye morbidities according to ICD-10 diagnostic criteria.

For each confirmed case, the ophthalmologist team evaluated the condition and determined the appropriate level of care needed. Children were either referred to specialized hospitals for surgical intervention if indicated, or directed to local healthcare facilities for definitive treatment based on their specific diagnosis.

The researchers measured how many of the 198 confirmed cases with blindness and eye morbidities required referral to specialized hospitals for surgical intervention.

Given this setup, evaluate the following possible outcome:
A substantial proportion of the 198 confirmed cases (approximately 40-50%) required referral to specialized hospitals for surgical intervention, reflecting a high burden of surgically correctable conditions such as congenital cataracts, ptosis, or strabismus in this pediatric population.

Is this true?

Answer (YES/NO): NO